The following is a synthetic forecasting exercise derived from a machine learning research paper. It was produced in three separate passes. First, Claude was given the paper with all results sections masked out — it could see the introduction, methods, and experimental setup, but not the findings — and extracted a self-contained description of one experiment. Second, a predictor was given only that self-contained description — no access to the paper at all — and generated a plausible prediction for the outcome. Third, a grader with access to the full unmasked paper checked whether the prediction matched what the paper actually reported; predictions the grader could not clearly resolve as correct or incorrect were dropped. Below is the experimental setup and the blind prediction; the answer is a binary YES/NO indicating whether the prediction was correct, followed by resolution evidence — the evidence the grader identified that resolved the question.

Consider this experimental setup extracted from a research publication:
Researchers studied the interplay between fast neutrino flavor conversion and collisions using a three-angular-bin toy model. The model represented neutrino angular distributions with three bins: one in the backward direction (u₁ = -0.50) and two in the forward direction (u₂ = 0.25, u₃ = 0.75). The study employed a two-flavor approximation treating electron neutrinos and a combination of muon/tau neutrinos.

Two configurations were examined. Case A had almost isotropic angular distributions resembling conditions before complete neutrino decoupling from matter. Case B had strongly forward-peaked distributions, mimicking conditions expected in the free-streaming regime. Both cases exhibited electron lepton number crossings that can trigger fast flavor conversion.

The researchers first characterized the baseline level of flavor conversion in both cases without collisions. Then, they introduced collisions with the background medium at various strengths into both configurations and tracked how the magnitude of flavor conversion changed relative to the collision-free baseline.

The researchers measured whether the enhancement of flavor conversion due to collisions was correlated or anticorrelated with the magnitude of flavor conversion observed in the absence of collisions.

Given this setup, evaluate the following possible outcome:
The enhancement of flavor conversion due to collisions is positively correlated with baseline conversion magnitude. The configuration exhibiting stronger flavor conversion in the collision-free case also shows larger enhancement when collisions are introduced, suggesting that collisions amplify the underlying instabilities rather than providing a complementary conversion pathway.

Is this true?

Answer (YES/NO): NO